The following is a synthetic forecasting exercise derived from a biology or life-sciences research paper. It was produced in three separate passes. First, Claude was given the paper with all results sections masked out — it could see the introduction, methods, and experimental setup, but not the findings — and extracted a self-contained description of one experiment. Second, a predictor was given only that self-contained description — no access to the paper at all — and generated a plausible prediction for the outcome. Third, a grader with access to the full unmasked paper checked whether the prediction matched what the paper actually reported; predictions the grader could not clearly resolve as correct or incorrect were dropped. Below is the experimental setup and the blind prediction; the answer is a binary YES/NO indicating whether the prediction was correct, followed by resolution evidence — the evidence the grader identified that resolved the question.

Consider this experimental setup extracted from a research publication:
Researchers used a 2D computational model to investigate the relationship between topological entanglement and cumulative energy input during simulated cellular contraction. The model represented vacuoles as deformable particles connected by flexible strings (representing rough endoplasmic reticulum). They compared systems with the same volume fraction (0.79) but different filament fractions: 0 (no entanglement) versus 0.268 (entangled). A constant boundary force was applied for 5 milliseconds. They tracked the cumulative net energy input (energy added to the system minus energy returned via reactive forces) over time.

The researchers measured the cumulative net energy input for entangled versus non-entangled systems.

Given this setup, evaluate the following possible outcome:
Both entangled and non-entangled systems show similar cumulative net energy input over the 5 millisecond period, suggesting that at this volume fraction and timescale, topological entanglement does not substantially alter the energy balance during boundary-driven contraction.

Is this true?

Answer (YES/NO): NO